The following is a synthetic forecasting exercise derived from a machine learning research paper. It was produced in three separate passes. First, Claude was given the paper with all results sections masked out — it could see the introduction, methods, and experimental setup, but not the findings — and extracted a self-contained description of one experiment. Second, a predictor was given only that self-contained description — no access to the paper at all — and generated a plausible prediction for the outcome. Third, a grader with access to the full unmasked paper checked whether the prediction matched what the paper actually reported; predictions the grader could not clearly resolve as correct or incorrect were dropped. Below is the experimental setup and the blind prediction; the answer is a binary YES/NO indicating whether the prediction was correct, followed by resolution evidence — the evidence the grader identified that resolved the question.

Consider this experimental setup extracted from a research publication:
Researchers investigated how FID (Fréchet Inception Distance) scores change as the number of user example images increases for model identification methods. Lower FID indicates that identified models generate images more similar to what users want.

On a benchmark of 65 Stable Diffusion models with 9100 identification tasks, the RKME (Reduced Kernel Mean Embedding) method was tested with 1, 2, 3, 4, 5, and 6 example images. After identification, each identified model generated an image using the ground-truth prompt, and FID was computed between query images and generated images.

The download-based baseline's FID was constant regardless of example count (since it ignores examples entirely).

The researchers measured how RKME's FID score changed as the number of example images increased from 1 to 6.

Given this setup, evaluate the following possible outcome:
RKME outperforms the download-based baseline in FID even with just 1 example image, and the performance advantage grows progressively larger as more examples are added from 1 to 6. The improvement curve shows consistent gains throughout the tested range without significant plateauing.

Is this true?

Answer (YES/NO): NO